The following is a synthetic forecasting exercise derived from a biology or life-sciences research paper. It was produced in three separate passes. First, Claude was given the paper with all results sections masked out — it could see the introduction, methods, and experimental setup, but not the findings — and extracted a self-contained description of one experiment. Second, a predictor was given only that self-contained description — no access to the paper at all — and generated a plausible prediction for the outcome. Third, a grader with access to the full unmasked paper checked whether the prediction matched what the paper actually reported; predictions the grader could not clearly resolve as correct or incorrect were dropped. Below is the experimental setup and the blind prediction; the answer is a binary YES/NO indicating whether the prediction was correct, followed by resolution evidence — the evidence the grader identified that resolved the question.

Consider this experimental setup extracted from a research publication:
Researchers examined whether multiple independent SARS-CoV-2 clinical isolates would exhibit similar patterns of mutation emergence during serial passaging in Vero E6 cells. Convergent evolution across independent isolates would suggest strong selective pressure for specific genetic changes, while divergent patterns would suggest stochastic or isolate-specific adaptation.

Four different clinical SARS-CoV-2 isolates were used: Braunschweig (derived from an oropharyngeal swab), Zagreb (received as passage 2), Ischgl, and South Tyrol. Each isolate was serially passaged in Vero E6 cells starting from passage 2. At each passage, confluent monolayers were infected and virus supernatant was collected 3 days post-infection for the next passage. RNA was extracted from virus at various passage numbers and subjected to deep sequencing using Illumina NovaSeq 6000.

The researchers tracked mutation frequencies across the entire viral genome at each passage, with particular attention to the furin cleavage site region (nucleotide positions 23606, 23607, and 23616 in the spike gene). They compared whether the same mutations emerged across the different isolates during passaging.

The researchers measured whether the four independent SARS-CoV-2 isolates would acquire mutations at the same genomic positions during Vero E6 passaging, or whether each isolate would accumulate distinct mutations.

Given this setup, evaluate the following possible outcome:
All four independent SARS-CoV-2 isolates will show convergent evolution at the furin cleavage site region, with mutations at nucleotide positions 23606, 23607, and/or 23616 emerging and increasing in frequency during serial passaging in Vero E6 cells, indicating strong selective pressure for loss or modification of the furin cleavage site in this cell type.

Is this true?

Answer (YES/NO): YES